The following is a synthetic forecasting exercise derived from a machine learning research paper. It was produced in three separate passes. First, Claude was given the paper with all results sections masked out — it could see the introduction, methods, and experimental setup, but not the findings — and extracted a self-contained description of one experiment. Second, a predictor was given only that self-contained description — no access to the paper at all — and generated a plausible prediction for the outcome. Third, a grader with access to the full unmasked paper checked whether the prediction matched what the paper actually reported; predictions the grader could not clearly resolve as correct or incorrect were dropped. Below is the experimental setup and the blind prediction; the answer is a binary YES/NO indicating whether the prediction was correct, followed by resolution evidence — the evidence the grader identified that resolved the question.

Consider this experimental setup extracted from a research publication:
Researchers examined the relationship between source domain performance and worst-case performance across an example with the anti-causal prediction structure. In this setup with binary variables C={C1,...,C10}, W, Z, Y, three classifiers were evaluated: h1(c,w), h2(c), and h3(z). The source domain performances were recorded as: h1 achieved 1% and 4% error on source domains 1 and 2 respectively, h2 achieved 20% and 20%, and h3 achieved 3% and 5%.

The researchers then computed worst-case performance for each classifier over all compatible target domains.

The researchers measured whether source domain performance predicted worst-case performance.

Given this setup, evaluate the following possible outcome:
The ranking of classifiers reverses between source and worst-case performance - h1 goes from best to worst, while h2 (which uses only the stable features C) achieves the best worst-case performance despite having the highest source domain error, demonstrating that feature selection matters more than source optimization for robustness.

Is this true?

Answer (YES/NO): NO